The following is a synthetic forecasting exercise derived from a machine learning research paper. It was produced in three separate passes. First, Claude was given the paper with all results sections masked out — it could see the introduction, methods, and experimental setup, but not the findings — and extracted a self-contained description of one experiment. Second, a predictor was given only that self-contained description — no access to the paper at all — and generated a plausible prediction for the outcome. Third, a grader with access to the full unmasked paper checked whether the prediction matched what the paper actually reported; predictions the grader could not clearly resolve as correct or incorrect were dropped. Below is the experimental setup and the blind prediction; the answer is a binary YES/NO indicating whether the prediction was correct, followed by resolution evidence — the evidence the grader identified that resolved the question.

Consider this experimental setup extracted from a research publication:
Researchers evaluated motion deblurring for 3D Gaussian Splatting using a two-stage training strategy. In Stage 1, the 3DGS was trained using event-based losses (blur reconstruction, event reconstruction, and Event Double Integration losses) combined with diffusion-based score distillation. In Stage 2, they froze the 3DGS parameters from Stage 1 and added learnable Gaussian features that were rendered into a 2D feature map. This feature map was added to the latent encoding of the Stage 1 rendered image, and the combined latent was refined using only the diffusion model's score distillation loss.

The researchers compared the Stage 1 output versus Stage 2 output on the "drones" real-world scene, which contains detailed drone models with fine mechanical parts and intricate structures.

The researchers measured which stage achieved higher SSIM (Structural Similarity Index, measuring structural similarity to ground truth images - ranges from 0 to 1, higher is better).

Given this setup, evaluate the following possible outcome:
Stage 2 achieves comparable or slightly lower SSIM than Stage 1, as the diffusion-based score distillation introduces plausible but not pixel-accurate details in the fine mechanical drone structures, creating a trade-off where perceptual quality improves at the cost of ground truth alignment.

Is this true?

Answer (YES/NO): YES